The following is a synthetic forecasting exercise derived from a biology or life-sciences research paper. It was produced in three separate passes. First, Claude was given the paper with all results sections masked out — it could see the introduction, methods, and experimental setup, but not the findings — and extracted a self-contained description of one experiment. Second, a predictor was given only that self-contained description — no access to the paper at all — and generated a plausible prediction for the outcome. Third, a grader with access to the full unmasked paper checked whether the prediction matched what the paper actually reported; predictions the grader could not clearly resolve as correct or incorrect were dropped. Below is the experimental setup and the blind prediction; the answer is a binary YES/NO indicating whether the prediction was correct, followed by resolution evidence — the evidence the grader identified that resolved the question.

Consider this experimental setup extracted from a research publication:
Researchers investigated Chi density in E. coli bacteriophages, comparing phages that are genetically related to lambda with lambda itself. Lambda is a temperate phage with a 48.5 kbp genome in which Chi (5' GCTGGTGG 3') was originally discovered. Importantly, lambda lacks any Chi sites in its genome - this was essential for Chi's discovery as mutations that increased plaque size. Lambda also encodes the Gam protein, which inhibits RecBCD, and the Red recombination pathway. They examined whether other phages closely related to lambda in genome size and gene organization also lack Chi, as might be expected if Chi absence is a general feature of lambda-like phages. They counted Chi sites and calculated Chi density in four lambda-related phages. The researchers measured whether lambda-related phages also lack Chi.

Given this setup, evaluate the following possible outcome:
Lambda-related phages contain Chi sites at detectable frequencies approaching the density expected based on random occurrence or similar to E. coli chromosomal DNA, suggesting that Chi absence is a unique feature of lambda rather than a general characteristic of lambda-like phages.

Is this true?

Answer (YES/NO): YES